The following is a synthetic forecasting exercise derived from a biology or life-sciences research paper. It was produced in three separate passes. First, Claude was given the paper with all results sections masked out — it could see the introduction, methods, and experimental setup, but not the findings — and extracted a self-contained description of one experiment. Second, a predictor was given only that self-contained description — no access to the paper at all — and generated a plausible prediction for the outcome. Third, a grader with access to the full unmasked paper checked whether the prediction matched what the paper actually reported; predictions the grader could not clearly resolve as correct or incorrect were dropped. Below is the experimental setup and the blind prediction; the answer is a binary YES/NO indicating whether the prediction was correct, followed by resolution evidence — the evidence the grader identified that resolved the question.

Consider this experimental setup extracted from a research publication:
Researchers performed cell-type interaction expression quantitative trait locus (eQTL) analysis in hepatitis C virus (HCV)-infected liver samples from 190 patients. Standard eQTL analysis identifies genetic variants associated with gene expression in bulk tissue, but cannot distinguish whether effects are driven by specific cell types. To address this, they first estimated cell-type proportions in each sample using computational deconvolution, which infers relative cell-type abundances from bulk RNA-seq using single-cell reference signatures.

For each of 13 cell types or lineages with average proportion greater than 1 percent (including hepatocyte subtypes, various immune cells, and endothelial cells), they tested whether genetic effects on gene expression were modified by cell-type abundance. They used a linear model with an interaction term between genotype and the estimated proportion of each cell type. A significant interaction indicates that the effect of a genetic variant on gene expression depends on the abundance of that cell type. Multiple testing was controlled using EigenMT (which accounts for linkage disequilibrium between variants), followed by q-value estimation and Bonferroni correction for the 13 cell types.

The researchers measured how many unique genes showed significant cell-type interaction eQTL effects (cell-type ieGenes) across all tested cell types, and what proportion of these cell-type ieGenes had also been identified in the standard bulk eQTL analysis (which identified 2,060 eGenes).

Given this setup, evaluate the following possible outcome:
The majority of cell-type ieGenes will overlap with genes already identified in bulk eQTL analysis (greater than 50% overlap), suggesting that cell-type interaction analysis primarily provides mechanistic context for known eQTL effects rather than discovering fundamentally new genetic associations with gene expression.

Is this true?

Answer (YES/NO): NO